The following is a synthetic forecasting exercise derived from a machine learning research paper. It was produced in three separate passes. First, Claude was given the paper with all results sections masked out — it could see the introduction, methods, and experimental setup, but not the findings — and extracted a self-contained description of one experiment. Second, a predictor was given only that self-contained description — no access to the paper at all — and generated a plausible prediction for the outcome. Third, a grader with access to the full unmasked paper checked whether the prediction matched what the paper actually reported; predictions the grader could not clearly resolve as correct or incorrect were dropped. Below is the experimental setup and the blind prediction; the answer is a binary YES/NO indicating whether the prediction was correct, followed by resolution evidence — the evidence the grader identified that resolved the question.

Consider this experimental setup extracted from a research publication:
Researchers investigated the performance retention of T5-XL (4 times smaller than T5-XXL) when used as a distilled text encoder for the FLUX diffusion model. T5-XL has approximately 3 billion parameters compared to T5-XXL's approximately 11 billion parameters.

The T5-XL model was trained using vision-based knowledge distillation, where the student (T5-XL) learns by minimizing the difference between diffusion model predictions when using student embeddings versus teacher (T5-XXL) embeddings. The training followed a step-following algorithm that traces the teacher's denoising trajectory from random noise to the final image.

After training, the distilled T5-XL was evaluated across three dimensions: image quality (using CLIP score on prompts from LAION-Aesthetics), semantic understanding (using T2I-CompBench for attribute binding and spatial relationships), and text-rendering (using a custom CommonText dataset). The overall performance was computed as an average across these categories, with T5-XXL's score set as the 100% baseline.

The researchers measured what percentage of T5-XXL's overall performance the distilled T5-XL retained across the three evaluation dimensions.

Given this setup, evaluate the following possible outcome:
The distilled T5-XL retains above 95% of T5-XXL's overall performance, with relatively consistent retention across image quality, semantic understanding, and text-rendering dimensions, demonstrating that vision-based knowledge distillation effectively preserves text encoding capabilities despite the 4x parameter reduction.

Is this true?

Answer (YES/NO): NO